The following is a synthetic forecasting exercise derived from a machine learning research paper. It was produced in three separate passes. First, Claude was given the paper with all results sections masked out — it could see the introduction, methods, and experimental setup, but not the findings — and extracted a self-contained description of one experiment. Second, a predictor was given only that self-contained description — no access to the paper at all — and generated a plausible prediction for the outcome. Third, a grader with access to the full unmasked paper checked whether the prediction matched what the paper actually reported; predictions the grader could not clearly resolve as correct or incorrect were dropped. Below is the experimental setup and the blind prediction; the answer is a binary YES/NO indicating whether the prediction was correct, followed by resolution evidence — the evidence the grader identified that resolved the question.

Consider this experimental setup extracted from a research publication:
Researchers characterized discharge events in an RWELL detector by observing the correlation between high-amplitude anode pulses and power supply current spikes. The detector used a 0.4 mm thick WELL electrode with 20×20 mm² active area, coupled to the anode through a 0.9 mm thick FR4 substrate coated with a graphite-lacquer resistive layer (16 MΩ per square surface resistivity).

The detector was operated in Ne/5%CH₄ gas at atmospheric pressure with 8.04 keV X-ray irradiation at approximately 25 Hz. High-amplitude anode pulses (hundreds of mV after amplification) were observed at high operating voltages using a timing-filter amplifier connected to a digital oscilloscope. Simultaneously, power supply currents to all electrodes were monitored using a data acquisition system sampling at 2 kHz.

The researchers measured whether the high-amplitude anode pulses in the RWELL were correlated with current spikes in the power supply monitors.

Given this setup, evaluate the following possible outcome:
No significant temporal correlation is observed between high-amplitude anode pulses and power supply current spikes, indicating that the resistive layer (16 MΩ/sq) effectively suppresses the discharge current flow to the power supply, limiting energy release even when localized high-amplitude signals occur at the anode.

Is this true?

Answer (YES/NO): NO